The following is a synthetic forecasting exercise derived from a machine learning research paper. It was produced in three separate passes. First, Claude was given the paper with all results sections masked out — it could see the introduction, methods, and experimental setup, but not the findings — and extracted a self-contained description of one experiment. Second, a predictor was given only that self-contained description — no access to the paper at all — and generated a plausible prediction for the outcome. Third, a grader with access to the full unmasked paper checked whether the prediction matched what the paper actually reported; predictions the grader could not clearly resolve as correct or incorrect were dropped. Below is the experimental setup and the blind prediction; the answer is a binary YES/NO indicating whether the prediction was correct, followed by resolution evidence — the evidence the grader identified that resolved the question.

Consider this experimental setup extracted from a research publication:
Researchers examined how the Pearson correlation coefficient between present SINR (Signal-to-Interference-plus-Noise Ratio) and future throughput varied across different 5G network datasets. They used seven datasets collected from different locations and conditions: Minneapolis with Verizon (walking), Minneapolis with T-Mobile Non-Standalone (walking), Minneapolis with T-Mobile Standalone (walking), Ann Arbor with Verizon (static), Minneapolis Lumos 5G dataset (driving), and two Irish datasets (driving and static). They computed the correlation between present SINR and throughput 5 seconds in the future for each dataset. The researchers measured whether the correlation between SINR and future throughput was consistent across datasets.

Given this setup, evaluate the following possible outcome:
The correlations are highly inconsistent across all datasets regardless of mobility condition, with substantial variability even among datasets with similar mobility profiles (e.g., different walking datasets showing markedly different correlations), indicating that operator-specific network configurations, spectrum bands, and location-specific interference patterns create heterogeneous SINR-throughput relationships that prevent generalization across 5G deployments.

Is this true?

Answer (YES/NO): YES